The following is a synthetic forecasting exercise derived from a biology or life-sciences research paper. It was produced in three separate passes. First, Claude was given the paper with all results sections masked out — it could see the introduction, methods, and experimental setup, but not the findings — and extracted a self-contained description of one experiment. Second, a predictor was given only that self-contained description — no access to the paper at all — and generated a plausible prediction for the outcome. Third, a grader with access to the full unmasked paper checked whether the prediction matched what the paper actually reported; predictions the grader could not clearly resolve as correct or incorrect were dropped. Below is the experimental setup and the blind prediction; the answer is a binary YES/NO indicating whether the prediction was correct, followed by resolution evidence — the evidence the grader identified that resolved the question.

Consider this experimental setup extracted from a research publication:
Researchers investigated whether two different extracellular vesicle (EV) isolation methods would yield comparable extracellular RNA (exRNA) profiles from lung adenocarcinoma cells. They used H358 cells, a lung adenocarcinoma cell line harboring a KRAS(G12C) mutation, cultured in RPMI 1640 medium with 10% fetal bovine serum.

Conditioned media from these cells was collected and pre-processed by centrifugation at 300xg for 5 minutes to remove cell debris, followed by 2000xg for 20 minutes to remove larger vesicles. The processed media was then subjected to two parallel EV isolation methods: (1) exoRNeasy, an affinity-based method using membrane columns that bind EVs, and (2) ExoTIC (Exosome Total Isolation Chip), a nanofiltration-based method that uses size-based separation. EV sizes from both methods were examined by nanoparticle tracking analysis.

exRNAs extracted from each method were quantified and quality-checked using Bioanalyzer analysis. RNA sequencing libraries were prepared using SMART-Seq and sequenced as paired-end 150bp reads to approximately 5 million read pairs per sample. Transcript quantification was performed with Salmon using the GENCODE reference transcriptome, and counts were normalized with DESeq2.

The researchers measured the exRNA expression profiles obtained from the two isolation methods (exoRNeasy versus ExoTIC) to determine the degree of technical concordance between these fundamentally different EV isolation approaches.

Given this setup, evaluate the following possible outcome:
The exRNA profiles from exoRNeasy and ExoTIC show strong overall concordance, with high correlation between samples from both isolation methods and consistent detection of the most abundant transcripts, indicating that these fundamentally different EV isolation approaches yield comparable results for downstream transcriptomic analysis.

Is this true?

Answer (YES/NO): NO